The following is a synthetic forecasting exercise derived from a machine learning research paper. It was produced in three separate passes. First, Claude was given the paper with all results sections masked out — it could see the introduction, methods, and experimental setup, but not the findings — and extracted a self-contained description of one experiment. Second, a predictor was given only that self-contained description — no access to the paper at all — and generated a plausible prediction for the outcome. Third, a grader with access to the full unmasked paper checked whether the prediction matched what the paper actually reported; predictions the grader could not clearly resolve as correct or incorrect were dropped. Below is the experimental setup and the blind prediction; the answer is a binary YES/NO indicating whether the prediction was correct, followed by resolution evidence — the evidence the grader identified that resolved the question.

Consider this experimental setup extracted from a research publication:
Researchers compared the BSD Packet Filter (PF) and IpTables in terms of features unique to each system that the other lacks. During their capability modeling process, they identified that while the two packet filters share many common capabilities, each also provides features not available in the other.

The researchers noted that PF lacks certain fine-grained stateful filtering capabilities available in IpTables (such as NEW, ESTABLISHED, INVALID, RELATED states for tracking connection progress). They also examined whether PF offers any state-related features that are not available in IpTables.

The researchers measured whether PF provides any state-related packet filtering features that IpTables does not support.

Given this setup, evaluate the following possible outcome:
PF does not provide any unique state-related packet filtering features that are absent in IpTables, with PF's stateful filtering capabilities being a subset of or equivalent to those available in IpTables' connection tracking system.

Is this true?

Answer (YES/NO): NO